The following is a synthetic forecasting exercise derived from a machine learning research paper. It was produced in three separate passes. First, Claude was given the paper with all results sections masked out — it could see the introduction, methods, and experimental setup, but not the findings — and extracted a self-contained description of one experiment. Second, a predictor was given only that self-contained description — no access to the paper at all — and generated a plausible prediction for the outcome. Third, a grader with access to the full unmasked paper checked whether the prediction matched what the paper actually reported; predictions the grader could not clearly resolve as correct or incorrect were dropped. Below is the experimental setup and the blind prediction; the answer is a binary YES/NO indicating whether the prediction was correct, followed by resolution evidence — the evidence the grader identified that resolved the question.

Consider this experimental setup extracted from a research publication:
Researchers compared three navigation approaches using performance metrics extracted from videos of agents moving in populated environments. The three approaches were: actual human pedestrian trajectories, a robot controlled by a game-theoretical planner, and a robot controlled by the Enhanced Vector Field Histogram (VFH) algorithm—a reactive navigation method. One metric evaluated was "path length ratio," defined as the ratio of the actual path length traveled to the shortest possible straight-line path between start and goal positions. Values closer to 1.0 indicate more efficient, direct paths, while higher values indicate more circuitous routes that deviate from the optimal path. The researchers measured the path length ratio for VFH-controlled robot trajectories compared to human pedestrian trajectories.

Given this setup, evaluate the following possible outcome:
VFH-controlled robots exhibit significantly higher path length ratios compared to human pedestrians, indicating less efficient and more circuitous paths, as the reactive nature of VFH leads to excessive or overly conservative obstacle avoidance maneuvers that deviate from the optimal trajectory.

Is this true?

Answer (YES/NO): NO